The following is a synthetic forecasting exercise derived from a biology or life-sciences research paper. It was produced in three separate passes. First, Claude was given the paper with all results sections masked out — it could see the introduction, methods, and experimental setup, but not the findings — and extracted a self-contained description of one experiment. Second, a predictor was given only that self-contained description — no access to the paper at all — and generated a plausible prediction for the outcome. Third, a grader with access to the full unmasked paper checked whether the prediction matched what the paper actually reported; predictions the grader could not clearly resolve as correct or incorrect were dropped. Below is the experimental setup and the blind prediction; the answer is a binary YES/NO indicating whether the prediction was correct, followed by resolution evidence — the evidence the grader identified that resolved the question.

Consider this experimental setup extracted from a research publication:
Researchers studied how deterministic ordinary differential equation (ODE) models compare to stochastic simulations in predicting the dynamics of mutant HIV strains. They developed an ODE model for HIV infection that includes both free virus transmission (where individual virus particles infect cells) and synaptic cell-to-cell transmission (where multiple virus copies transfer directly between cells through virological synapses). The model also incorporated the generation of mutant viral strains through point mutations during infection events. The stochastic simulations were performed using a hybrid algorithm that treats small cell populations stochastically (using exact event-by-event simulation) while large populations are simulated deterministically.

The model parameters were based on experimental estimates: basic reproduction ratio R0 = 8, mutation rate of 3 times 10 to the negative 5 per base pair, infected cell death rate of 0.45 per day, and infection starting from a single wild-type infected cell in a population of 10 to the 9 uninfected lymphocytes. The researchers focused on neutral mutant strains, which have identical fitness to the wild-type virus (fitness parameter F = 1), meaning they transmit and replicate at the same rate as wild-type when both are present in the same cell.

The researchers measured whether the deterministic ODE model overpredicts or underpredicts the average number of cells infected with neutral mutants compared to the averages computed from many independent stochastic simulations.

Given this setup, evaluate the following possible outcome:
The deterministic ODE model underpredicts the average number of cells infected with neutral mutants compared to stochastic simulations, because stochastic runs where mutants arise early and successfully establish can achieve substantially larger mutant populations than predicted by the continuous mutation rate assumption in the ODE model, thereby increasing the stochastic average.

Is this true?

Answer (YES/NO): NO